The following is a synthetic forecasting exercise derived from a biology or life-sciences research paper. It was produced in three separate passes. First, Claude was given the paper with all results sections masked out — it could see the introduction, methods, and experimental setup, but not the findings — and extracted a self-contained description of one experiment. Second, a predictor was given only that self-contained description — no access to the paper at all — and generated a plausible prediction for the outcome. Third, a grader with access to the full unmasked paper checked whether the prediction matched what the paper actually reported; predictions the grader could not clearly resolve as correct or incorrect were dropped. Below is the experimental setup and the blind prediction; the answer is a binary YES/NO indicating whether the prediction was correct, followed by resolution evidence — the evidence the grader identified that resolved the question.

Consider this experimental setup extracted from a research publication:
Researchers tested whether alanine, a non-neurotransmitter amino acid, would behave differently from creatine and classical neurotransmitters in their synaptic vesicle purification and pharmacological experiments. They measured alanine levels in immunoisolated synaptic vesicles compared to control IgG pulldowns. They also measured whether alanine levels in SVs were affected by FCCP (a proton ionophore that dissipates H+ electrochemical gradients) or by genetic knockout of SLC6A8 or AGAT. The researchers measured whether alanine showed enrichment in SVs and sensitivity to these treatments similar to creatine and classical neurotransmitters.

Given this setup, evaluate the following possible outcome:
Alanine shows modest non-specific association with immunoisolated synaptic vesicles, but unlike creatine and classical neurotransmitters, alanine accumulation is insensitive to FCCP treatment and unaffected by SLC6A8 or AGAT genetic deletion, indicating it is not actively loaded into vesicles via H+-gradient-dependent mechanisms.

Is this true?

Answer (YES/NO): YES